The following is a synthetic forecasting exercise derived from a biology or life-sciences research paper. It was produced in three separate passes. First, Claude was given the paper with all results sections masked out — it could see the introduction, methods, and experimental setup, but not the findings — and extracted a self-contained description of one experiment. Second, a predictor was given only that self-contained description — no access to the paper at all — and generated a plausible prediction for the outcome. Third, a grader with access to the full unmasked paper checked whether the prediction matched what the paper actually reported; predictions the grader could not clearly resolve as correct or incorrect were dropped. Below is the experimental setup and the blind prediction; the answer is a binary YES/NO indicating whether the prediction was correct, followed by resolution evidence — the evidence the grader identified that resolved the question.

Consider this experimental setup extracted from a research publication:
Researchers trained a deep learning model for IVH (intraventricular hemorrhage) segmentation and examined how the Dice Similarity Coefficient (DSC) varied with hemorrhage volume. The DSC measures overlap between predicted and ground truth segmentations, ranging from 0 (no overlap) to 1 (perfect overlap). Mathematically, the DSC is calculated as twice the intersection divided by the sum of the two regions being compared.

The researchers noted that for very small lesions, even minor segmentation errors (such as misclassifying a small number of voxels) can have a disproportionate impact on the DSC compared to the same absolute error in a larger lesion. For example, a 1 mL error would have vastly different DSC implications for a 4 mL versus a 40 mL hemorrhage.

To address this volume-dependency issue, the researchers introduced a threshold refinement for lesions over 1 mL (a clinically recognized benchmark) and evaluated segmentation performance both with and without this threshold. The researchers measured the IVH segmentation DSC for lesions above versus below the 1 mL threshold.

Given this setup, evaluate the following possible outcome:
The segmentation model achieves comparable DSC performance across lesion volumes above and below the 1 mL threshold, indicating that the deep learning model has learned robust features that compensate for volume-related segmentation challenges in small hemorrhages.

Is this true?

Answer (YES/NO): NO